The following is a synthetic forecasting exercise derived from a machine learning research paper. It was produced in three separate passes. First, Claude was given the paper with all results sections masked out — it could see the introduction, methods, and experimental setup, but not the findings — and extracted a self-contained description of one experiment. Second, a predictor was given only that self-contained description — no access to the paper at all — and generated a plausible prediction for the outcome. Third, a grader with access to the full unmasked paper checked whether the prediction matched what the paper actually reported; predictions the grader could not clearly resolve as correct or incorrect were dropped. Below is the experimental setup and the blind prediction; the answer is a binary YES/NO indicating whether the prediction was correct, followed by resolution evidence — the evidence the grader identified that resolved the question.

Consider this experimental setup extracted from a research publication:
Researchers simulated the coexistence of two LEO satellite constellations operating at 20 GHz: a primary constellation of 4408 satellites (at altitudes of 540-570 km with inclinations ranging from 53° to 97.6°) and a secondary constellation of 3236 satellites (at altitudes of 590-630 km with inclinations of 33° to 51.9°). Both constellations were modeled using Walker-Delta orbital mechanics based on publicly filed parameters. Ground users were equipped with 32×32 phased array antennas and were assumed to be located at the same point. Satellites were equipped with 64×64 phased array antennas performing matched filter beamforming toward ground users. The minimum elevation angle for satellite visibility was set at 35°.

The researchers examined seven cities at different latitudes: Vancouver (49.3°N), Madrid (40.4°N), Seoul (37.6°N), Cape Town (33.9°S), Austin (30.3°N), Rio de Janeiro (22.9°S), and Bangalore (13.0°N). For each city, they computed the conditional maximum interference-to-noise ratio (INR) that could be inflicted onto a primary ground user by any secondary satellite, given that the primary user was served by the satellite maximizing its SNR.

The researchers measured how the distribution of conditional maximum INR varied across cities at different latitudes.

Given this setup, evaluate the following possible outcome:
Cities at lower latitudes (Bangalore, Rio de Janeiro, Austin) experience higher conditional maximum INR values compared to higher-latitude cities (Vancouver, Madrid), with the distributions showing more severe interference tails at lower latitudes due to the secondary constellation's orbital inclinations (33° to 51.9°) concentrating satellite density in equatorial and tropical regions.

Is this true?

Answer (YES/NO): NO